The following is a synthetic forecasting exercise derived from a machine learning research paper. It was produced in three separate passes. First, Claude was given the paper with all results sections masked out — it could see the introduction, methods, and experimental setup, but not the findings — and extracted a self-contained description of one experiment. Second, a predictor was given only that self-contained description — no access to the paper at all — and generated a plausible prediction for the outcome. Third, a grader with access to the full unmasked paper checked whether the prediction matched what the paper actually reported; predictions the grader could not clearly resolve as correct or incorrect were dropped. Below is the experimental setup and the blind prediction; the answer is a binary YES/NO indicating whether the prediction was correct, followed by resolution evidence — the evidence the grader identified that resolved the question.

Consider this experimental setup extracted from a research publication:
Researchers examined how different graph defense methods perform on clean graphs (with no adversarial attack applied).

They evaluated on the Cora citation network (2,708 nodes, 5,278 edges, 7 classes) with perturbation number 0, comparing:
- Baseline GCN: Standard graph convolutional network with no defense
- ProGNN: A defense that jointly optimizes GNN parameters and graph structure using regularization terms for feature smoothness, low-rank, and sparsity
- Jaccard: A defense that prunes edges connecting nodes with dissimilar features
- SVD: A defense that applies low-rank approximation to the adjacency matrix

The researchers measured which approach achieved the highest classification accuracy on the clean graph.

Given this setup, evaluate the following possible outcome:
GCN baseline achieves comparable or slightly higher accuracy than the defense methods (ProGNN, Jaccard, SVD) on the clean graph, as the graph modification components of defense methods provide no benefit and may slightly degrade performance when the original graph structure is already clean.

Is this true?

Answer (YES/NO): NO